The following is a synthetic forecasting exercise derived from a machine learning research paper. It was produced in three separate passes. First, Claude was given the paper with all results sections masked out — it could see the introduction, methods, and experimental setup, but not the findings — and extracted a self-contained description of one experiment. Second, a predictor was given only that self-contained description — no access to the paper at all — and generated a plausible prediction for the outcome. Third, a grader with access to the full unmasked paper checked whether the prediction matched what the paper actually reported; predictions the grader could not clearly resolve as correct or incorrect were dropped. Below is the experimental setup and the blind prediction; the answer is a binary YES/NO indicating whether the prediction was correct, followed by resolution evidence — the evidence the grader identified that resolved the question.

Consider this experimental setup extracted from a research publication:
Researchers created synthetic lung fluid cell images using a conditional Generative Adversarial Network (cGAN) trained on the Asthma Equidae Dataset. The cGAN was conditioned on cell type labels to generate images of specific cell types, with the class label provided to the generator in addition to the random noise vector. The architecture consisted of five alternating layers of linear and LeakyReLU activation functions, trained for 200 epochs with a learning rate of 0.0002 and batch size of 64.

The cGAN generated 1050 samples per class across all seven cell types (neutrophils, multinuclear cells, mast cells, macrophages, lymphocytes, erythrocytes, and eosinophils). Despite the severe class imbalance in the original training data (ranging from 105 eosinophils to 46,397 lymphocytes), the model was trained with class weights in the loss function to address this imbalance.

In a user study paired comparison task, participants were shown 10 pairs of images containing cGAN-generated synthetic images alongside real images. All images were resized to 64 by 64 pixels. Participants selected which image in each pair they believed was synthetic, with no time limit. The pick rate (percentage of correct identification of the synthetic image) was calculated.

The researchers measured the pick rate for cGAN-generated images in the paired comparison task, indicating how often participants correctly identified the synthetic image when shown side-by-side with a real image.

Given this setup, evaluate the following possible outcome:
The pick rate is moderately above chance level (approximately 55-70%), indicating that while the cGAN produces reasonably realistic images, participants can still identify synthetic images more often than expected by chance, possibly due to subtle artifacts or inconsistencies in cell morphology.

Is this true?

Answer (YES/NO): NO